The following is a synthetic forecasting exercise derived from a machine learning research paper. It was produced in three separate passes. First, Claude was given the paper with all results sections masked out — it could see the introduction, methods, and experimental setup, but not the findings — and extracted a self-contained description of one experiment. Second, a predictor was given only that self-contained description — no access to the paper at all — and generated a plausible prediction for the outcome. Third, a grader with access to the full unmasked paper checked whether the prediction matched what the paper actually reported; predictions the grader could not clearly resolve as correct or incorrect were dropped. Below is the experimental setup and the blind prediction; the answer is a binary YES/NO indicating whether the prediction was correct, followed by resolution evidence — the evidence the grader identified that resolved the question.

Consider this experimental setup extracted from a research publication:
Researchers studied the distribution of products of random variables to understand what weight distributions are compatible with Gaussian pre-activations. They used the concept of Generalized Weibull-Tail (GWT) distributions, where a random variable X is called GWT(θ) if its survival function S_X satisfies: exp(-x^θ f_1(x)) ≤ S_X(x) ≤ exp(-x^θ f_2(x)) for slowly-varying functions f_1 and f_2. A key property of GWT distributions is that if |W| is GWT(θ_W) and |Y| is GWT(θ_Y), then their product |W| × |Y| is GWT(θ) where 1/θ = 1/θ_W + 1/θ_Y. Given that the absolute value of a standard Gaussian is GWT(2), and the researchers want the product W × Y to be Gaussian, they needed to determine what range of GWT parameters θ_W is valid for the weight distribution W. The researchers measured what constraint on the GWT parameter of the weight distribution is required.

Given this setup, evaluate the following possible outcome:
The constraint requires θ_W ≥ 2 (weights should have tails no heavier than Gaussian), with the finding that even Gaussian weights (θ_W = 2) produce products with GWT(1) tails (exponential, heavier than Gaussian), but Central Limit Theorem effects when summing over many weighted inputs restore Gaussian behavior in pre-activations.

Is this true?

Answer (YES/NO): NO